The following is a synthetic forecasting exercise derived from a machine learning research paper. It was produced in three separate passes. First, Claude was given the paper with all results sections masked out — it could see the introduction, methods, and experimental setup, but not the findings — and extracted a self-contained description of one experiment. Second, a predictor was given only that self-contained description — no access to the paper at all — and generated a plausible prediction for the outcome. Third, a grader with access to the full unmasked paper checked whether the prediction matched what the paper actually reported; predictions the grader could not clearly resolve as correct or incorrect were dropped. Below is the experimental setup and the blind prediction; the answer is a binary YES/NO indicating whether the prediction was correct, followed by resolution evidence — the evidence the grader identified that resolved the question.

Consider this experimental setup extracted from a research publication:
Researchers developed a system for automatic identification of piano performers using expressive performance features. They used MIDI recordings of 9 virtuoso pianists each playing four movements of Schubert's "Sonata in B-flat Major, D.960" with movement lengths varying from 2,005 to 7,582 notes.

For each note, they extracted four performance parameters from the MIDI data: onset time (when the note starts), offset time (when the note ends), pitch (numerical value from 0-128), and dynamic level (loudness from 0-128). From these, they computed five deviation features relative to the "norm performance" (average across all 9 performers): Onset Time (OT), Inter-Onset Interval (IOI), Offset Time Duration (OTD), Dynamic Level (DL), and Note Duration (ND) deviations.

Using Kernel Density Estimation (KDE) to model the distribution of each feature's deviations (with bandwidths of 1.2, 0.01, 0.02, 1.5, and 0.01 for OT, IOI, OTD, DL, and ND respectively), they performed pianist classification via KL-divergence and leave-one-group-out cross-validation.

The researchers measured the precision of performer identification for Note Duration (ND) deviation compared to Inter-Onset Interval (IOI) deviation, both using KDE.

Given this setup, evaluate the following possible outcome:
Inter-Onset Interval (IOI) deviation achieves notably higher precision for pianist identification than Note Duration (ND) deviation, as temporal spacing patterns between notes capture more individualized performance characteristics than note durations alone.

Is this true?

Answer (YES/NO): NO